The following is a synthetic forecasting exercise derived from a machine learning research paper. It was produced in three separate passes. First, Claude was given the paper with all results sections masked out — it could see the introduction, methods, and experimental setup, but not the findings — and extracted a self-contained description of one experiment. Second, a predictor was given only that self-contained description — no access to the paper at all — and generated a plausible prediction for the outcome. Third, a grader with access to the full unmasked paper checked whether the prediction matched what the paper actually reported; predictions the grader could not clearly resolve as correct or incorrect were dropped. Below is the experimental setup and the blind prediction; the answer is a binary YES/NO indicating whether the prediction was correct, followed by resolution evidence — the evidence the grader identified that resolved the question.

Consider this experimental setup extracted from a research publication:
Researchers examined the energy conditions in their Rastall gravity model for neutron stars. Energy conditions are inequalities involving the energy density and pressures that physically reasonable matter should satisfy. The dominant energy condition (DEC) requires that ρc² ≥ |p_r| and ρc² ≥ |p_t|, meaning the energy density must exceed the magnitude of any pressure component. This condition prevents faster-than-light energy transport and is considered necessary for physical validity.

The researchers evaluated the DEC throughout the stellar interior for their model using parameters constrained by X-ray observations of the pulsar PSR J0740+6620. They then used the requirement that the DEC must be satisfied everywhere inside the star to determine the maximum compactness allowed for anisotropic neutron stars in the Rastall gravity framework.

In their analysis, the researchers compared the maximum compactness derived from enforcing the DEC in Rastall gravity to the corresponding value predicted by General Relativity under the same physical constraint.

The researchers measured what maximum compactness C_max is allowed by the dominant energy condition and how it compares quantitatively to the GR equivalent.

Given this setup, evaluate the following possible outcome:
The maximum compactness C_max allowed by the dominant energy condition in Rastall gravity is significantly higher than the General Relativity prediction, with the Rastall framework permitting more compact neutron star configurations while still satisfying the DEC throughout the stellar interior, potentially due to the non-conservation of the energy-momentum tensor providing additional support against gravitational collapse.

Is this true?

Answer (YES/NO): NO